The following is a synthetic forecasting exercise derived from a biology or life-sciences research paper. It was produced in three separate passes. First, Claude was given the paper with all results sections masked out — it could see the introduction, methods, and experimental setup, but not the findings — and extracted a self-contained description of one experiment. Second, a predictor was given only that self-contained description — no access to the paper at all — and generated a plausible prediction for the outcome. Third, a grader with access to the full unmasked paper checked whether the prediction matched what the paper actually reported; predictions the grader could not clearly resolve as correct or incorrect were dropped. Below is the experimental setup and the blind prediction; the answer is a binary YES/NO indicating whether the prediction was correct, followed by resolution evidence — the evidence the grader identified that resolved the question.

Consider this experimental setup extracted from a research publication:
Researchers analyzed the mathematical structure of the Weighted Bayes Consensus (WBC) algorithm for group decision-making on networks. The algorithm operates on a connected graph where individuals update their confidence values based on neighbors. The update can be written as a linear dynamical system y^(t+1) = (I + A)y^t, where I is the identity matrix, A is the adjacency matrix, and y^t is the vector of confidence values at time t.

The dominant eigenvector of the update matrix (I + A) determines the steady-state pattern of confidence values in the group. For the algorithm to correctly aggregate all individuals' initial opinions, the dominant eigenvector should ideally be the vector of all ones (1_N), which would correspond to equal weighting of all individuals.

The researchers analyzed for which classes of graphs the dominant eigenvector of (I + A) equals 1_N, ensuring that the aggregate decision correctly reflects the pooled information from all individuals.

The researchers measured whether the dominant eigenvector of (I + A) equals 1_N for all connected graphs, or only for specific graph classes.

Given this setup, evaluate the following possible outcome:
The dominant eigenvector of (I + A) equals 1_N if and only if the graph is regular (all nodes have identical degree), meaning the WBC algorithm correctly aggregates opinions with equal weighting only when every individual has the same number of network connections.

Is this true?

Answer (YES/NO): YES